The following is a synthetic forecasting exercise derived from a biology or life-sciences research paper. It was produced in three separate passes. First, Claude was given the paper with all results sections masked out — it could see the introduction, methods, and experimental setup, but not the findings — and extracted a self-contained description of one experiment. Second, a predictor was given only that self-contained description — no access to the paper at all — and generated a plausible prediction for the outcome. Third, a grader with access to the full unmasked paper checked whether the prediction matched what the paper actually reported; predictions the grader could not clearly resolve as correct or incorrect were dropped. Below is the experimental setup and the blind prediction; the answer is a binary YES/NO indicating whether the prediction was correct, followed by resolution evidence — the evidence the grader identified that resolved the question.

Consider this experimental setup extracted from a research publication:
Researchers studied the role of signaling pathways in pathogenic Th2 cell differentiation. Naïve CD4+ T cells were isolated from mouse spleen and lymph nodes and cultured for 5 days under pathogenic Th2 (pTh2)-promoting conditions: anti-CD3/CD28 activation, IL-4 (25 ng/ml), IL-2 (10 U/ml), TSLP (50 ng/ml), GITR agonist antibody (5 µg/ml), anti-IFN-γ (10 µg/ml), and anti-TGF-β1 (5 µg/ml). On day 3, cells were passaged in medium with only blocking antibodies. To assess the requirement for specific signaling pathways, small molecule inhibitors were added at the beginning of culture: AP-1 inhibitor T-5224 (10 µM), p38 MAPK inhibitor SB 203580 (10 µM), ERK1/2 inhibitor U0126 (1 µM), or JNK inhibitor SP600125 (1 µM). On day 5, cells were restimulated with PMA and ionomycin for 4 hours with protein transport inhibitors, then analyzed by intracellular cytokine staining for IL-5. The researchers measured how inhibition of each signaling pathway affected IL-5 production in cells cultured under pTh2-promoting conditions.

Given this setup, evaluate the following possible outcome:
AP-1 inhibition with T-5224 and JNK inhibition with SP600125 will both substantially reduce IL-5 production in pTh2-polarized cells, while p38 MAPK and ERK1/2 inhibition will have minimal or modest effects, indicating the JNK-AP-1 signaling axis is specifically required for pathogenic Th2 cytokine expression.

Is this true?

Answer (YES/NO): NO